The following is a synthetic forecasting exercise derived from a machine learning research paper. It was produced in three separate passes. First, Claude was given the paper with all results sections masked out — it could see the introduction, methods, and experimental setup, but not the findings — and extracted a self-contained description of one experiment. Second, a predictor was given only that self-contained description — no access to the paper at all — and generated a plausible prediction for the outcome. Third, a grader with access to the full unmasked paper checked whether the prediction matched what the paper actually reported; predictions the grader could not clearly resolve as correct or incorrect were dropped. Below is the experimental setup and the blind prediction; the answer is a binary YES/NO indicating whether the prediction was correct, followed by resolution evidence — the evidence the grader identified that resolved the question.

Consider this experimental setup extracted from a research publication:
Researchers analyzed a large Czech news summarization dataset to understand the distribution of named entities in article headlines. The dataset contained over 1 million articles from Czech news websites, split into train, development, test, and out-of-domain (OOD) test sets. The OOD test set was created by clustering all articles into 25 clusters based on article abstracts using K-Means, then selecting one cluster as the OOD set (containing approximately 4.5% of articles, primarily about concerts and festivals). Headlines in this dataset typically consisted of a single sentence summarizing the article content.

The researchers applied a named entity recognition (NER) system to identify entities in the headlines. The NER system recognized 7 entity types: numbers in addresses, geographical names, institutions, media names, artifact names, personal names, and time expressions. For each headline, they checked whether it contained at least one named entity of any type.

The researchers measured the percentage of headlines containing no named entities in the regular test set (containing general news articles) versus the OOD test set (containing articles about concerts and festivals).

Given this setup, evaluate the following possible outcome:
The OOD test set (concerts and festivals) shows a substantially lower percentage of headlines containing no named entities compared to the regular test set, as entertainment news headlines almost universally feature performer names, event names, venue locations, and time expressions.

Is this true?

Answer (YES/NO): YES